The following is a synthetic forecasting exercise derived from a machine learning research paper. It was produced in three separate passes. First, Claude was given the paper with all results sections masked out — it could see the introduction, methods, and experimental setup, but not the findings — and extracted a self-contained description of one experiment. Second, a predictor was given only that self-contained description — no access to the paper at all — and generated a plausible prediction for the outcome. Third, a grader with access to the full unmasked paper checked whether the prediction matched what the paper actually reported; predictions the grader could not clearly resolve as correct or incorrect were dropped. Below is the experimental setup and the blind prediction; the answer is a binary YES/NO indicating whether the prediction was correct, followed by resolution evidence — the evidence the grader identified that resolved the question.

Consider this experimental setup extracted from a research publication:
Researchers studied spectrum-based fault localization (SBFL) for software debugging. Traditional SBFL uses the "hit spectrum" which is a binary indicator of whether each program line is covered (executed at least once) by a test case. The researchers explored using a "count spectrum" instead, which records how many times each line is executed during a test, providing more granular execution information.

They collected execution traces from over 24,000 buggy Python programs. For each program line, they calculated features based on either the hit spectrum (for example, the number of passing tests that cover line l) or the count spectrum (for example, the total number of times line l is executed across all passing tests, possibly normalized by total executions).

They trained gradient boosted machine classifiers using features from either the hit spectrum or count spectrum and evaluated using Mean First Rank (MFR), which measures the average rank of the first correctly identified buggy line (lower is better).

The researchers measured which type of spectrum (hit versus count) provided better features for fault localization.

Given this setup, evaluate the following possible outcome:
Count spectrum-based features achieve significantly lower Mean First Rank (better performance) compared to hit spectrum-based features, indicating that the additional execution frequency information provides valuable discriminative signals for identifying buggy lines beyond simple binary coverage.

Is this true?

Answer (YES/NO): YES